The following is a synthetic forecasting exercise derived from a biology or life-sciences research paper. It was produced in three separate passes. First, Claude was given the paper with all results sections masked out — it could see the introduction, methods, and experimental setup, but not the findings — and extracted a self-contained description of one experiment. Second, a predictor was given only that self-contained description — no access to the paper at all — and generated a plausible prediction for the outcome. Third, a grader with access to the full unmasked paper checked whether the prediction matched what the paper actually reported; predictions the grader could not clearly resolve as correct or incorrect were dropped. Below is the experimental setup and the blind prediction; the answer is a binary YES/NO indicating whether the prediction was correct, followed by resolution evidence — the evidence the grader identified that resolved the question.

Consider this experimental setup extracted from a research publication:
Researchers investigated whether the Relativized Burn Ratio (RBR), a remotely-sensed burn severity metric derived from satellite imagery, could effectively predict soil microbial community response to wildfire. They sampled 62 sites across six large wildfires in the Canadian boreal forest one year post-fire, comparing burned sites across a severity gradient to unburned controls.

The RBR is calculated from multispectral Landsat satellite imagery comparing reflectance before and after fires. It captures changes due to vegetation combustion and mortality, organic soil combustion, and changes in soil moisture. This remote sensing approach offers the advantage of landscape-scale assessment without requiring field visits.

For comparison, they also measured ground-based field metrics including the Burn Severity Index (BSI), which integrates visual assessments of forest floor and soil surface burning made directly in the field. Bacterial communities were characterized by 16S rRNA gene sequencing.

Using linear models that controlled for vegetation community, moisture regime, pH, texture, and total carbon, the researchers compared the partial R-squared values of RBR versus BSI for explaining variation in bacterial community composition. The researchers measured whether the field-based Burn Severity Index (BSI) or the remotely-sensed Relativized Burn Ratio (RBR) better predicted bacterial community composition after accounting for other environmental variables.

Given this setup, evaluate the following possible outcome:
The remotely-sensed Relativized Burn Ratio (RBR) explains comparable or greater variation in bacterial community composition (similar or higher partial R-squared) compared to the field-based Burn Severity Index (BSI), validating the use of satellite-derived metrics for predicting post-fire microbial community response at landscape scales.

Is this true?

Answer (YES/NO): NO